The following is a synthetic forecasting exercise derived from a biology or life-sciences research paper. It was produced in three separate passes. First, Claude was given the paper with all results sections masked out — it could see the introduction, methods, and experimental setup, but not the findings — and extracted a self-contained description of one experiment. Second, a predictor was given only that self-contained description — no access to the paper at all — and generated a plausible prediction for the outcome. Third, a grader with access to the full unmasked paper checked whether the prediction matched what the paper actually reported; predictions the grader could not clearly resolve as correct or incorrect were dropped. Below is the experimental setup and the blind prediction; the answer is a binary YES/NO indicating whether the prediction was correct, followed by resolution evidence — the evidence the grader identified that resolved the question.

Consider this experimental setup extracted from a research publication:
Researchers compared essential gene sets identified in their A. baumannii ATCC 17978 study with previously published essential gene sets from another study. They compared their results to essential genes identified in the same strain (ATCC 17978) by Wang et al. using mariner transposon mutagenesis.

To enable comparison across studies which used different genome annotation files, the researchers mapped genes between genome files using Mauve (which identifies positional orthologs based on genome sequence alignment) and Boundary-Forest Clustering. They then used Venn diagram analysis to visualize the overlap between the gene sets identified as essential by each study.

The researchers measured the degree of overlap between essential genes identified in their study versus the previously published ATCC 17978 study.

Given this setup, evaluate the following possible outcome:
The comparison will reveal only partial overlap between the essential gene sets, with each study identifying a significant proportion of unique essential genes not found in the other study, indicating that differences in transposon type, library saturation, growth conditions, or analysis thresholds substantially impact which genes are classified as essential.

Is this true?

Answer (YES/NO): NO